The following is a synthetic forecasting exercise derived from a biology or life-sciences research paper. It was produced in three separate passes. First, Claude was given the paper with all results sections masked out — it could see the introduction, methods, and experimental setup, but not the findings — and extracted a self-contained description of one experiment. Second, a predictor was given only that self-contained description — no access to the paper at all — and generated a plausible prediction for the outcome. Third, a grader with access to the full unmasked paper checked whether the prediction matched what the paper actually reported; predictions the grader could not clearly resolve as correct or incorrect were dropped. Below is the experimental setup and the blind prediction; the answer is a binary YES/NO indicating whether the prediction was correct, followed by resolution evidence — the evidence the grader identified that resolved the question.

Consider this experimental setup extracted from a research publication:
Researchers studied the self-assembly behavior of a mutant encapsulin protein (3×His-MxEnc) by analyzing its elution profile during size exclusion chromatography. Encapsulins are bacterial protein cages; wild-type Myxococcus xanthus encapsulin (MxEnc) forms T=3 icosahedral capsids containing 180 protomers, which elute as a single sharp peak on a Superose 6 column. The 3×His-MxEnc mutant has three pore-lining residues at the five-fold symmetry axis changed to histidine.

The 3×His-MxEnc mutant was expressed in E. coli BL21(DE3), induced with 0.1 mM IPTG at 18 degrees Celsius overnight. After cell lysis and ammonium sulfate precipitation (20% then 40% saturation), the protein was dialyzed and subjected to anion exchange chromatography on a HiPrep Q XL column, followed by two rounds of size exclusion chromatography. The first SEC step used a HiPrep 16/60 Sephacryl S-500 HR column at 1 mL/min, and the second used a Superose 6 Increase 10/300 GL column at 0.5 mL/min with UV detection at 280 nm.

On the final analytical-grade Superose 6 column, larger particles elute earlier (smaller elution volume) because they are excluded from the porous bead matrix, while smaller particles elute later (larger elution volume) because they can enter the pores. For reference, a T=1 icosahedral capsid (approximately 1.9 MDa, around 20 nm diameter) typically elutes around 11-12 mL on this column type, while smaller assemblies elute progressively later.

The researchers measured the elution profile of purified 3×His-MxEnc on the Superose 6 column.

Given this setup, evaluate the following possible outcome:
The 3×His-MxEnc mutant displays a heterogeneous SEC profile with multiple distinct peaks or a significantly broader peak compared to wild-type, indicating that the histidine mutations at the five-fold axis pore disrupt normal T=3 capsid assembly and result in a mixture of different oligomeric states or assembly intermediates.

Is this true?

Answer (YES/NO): YES